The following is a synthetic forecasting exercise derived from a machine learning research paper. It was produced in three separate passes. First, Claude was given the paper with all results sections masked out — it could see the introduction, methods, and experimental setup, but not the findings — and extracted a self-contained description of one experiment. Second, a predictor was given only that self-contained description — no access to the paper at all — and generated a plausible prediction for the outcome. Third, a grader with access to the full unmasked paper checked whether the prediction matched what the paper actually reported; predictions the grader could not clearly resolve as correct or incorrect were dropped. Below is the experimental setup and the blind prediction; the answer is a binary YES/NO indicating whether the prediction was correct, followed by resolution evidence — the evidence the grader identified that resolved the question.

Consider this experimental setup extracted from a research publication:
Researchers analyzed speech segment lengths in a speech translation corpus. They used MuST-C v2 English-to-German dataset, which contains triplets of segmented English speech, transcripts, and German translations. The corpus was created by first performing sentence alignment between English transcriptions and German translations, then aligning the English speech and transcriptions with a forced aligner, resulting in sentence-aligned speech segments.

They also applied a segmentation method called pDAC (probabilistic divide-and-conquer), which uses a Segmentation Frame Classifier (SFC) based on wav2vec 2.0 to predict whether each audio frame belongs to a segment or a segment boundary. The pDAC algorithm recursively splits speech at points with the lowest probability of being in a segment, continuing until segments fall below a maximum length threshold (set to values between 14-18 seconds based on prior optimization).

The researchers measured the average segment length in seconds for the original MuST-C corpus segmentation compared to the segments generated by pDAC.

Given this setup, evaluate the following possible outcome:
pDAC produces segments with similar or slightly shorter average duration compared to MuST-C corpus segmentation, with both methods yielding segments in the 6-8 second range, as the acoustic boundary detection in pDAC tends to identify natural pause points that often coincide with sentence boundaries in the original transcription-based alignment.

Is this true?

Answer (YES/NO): NO